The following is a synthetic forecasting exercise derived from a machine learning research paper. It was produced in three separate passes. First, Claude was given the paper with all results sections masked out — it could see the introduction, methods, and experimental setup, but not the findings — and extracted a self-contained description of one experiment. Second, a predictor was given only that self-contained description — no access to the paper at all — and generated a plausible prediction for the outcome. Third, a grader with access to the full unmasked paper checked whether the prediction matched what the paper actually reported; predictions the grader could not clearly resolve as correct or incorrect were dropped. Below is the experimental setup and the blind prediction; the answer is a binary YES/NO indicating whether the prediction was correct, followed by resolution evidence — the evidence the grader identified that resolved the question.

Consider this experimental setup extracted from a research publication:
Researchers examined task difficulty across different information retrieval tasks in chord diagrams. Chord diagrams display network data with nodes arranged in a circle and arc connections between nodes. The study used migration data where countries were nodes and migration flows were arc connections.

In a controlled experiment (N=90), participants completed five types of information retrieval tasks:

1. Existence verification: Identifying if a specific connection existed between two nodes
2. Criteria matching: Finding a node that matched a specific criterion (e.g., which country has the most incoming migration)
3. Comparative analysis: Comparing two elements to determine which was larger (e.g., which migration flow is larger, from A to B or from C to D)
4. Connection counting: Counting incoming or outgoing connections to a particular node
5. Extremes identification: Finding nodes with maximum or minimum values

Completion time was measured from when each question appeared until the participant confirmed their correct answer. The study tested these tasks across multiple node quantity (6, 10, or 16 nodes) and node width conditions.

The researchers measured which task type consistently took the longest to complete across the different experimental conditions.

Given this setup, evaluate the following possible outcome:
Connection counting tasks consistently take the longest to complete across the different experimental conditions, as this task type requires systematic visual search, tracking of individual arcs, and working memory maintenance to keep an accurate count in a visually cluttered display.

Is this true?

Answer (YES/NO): NO